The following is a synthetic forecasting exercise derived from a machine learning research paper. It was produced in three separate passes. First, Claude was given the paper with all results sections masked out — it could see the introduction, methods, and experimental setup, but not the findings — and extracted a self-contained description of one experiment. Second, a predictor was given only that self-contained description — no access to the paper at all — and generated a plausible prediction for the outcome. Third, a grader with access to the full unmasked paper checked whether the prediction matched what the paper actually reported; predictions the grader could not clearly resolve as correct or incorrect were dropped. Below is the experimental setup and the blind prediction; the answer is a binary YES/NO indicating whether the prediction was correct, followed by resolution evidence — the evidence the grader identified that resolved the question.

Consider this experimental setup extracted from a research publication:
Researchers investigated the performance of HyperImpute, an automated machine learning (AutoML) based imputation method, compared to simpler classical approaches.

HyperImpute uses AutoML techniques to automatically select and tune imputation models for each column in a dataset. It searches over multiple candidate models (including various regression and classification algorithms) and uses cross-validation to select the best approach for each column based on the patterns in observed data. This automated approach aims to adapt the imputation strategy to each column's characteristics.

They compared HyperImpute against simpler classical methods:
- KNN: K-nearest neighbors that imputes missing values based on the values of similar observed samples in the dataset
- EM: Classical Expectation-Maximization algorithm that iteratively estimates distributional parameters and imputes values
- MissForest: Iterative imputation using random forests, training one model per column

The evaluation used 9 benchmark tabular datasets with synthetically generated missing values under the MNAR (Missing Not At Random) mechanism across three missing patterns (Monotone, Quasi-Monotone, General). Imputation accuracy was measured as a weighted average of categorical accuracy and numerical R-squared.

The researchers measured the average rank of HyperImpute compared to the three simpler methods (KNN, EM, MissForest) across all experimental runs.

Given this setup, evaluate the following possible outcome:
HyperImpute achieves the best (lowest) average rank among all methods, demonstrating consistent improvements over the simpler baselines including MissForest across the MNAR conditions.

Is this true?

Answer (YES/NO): NO